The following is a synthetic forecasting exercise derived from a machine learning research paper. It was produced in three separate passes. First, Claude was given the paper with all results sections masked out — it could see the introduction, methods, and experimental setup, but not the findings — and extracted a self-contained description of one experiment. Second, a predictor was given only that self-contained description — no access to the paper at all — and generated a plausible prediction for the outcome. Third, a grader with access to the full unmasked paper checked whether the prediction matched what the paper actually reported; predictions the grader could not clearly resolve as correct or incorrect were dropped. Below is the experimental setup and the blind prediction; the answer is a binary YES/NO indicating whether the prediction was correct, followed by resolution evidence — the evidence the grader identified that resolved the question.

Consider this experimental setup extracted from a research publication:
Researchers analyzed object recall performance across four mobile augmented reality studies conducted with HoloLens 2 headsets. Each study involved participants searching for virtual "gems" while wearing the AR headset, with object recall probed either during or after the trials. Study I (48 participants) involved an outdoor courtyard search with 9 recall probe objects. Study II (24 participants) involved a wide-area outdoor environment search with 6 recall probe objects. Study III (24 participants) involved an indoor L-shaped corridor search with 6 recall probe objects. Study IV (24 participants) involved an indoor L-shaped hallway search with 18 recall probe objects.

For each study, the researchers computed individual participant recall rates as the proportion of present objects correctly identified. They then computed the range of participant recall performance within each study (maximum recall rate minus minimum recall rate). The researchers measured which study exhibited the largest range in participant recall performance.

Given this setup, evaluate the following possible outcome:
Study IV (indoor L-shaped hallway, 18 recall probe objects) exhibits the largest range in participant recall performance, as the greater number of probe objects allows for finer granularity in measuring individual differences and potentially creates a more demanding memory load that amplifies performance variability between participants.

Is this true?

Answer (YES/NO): NO